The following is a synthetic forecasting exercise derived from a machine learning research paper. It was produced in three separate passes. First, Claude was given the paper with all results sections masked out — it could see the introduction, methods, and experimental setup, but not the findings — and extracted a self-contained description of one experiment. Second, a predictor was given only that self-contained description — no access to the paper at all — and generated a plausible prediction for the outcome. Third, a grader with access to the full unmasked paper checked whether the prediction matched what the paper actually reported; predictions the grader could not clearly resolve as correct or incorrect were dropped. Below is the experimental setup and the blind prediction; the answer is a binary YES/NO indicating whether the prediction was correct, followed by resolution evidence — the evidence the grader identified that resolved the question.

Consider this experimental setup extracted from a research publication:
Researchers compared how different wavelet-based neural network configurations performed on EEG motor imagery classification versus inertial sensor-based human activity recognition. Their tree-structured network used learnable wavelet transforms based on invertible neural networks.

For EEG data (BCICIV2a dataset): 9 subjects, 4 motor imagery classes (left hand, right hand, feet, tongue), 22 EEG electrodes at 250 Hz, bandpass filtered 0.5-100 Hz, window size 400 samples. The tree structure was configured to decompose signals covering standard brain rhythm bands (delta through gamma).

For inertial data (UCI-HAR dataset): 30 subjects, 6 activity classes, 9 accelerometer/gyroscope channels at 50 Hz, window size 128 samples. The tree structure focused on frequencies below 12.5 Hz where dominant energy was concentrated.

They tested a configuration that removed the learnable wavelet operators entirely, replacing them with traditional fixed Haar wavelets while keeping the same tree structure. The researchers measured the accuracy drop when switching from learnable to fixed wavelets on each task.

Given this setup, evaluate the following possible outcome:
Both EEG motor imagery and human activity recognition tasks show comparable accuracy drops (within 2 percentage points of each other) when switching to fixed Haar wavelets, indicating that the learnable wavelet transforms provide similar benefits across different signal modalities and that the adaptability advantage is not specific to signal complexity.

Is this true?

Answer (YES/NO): NO